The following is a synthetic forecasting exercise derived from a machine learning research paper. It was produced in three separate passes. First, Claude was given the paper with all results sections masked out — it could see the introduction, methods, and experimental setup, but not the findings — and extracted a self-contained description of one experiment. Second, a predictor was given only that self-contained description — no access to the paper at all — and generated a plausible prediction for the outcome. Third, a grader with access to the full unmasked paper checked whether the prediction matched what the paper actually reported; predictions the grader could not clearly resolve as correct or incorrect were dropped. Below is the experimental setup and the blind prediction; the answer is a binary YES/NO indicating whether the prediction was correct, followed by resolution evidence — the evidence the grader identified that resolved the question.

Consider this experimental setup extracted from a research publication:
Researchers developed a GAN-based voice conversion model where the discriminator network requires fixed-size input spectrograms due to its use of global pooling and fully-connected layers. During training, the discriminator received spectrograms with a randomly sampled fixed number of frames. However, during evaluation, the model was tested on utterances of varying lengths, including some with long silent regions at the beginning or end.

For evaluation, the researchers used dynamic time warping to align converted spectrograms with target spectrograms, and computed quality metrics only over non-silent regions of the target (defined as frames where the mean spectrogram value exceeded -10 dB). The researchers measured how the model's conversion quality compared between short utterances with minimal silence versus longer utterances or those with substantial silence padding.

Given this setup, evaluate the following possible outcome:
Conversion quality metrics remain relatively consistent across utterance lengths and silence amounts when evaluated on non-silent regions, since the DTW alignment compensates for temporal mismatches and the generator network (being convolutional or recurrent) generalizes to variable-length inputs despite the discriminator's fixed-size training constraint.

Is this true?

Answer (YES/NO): NO